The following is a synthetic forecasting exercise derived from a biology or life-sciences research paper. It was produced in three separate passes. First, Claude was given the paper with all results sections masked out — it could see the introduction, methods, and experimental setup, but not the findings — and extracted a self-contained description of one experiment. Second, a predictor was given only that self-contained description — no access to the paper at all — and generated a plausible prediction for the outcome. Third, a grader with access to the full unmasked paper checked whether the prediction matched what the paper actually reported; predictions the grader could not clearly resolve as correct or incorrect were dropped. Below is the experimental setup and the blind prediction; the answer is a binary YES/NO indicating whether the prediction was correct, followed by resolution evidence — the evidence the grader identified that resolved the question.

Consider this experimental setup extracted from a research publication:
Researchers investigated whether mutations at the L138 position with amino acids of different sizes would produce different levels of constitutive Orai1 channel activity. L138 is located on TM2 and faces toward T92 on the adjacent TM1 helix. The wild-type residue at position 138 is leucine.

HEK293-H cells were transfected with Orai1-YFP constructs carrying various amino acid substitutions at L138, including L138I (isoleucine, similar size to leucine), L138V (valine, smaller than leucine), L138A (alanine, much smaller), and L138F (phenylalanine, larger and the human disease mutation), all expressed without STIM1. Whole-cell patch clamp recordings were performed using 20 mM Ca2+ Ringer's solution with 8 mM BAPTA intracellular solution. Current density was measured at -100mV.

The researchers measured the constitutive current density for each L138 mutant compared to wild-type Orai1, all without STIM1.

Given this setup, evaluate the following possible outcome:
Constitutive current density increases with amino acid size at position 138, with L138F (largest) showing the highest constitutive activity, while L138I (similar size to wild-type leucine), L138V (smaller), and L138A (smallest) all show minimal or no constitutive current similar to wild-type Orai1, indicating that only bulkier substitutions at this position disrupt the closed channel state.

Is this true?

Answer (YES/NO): NO